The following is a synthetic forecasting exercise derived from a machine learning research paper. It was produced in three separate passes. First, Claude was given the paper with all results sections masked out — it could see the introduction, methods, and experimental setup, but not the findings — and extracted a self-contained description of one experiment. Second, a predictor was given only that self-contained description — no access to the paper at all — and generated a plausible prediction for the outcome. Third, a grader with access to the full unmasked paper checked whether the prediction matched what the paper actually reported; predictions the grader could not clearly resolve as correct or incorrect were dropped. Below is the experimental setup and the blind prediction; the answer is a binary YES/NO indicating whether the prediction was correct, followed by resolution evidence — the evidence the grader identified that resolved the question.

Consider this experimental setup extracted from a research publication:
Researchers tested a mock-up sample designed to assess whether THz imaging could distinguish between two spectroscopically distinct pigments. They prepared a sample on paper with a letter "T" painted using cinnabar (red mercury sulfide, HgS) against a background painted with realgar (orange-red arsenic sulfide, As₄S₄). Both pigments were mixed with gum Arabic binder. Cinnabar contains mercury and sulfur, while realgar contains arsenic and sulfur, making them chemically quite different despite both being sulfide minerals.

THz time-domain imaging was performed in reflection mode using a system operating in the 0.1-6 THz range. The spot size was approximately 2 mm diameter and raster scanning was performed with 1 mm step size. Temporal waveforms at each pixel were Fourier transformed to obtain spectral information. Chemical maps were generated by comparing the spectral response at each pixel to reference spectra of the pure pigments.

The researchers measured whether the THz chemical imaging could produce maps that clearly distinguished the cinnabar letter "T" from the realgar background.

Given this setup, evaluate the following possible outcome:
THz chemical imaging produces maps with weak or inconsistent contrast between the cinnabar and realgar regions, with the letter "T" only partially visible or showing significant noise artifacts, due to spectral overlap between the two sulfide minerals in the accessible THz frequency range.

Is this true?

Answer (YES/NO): NO